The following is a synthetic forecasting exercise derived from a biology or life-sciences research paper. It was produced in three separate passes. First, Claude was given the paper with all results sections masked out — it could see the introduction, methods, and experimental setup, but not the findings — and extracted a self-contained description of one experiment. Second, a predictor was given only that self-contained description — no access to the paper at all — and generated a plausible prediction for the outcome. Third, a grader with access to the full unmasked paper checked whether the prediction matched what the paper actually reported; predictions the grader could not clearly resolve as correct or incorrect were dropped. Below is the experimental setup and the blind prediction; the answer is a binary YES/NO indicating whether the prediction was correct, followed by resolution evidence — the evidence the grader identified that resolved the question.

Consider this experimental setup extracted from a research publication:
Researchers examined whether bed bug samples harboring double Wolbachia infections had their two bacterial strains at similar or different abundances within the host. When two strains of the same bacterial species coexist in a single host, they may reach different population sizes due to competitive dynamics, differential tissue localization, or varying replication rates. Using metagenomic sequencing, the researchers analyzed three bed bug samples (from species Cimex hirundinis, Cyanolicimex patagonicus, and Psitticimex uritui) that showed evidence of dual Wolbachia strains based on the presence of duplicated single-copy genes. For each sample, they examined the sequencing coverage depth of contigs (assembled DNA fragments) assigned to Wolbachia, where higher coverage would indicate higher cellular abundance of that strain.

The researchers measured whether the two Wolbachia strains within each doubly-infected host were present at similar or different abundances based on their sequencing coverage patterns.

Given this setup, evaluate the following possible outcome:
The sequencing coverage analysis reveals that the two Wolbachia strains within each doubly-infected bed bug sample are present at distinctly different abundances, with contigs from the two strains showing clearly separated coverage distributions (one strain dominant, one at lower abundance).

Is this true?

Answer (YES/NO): YES